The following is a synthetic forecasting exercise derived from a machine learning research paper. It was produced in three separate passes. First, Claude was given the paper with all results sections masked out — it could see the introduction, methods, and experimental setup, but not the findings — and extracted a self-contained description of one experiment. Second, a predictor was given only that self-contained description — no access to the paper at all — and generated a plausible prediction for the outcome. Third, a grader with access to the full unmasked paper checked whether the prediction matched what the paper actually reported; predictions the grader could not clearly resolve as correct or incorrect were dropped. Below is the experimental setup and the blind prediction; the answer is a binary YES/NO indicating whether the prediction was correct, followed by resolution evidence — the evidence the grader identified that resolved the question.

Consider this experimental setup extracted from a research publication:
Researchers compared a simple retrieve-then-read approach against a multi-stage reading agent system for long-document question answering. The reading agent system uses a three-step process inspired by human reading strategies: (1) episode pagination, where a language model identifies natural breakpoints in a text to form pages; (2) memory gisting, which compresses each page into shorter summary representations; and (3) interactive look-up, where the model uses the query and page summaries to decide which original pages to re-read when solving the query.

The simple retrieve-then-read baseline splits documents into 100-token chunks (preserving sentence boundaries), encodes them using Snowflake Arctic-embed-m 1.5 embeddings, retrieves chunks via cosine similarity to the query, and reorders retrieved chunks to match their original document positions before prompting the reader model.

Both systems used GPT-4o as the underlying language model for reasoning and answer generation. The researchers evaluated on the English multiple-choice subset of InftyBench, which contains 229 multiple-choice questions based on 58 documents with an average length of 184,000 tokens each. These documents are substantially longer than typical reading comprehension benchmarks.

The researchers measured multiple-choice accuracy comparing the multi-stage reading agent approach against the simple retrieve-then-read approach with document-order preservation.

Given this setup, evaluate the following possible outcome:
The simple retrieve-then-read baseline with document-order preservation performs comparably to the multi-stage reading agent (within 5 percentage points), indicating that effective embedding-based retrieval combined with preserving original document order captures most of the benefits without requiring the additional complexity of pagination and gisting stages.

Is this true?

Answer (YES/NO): NO